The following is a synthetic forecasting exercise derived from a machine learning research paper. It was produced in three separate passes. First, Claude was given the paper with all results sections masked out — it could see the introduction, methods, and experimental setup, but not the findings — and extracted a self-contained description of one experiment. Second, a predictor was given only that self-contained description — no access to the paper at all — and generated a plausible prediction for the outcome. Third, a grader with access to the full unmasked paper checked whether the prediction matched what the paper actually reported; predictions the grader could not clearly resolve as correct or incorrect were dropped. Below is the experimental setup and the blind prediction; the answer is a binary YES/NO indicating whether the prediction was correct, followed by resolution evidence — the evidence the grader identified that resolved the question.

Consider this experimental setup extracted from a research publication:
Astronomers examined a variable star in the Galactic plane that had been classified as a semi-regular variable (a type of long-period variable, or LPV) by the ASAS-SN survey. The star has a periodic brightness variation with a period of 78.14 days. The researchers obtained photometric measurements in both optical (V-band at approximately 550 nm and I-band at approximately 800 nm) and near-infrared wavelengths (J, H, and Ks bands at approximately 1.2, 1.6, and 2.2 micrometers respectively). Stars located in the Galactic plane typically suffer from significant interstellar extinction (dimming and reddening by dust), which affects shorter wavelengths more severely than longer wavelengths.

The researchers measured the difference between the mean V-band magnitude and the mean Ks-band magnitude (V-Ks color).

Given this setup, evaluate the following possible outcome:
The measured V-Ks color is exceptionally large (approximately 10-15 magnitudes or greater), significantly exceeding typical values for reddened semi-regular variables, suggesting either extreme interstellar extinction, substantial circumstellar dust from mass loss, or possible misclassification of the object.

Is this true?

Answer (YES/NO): YES